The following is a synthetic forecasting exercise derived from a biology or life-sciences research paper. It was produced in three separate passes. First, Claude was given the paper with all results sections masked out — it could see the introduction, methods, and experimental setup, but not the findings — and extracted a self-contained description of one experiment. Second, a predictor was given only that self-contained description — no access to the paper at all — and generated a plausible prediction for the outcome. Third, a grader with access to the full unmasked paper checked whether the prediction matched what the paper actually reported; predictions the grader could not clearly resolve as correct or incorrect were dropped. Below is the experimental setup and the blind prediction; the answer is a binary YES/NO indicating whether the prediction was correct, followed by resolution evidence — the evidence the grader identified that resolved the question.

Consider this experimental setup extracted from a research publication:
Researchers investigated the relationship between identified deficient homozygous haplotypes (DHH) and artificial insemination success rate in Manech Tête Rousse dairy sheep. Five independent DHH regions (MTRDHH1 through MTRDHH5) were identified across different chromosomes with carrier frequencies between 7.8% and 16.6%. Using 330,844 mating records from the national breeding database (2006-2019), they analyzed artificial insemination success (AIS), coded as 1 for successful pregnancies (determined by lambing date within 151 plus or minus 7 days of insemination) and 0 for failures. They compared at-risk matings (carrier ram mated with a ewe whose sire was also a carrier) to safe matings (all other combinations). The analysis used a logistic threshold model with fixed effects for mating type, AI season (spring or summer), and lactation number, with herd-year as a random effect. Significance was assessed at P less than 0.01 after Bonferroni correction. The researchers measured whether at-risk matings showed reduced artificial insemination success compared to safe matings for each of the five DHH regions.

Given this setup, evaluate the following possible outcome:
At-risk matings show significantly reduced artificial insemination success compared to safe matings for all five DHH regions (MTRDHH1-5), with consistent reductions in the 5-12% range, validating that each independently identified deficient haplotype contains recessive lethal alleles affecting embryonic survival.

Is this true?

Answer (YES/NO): NO